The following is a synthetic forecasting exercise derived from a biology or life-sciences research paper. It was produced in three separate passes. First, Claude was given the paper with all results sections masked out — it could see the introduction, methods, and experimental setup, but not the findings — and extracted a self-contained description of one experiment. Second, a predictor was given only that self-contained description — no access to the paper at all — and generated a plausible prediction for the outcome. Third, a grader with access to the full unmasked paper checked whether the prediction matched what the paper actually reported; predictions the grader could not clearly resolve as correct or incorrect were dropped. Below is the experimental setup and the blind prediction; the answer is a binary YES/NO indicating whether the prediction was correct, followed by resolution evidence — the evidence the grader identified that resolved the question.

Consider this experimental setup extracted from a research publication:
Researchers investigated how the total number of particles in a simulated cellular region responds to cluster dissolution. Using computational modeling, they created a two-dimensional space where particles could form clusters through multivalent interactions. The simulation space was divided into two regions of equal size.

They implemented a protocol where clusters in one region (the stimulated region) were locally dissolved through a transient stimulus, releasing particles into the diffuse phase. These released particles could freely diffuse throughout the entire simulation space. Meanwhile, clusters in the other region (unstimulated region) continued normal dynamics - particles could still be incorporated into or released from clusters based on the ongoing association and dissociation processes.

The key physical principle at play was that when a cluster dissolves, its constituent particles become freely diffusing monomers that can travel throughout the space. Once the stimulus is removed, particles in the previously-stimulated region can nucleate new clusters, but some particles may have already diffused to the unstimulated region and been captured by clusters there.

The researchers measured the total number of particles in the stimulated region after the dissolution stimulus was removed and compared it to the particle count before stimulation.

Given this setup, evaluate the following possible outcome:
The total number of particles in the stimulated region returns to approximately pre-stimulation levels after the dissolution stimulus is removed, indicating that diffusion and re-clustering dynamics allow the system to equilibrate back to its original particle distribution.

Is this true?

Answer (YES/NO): NO